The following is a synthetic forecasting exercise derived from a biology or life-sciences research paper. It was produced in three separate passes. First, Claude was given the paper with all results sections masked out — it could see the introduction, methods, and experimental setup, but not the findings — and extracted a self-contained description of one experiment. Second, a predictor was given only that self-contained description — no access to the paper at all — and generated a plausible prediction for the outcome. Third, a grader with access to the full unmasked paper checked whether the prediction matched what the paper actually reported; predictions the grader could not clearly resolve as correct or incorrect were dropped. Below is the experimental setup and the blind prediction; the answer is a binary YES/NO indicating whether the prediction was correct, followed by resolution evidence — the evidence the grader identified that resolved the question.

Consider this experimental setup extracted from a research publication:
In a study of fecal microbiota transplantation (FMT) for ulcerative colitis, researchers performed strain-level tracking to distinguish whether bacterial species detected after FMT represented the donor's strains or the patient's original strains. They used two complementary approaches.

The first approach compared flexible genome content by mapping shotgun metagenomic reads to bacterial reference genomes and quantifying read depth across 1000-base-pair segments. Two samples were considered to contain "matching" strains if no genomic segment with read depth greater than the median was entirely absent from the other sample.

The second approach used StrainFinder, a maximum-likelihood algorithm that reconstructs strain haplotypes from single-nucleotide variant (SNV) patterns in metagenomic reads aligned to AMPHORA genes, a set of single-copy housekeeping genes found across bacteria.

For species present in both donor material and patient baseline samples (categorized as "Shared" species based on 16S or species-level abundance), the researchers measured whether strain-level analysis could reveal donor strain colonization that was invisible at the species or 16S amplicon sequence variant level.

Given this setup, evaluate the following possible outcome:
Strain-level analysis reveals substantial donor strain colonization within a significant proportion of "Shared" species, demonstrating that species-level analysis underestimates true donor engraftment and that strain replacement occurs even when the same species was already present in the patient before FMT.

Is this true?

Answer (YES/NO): YES